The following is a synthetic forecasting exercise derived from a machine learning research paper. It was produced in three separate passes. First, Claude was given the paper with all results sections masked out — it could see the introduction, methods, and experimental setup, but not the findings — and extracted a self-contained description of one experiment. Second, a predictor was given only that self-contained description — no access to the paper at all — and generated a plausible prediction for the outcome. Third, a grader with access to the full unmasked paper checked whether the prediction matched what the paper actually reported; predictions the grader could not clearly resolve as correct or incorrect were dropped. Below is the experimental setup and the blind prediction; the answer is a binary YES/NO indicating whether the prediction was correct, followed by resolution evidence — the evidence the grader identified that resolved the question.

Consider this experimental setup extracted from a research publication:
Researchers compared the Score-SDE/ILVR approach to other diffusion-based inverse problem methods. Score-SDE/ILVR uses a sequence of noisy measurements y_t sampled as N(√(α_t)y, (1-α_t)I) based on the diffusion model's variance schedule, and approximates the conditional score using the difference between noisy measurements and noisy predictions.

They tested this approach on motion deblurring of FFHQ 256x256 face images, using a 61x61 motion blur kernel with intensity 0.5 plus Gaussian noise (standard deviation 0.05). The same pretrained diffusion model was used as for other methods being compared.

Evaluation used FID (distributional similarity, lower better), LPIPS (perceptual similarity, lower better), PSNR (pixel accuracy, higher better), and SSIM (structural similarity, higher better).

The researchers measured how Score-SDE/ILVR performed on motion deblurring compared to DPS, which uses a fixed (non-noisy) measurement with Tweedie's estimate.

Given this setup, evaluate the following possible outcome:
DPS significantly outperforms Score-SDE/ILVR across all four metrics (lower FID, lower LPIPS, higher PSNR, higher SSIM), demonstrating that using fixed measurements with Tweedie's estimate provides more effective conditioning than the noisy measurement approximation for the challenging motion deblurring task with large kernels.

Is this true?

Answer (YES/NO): YES